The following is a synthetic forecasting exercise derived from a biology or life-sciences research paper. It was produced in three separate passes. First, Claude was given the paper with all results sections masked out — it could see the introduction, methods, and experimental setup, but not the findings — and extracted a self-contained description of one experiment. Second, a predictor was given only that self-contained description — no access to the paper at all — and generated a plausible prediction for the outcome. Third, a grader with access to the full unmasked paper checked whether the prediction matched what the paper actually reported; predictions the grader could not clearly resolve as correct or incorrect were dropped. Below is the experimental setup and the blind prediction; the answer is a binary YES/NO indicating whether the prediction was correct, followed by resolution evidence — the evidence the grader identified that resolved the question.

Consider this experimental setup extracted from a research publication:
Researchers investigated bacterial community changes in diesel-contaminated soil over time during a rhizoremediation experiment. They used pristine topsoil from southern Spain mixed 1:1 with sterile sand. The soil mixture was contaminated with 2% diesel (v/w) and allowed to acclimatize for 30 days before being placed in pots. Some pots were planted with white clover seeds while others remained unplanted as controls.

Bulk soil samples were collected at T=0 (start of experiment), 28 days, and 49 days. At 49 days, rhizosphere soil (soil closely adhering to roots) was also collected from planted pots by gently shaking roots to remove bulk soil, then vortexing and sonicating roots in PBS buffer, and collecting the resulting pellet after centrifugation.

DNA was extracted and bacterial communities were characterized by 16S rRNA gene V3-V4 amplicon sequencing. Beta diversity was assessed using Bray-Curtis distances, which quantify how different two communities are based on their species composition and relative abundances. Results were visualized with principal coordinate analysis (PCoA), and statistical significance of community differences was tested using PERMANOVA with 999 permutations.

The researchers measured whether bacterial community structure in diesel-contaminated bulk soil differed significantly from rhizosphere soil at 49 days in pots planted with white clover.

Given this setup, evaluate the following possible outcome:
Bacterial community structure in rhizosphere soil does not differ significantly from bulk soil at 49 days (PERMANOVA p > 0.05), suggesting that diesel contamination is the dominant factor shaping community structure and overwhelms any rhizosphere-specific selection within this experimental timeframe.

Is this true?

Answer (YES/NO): NO